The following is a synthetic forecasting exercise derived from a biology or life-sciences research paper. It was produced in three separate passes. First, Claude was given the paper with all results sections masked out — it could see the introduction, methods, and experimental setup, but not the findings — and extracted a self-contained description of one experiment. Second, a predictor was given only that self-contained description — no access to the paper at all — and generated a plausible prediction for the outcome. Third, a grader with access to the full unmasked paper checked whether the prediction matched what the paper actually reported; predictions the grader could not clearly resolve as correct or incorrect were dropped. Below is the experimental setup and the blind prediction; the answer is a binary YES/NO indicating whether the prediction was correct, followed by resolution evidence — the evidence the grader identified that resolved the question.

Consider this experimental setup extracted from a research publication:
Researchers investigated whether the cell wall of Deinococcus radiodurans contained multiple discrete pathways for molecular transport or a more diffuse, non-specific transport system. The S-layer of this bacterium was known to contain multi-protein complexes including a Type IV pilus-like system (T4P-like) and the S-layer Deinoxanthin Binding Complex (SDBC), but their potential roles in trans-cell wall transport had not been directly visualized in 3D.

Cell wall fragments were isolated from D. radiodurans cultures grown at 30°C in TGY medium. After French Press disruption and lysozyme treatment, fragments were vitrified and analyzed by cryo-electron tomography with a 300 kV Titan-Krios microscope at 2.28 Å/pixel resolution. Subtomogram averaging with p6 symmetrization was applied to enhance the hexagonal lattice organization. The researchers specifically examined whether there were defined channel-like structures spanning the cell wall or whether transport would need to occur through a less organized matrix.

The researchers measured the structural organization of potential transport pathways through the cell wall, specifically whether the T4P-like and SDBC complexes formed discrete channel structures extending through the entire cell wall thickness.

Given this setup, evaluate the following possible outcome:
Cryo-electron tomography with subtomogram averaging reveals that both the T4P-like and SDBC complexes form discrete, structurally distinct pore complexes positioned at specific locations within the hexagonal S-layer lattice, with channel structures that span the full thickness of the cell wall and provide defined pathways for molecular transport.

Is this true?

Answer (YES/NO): NO